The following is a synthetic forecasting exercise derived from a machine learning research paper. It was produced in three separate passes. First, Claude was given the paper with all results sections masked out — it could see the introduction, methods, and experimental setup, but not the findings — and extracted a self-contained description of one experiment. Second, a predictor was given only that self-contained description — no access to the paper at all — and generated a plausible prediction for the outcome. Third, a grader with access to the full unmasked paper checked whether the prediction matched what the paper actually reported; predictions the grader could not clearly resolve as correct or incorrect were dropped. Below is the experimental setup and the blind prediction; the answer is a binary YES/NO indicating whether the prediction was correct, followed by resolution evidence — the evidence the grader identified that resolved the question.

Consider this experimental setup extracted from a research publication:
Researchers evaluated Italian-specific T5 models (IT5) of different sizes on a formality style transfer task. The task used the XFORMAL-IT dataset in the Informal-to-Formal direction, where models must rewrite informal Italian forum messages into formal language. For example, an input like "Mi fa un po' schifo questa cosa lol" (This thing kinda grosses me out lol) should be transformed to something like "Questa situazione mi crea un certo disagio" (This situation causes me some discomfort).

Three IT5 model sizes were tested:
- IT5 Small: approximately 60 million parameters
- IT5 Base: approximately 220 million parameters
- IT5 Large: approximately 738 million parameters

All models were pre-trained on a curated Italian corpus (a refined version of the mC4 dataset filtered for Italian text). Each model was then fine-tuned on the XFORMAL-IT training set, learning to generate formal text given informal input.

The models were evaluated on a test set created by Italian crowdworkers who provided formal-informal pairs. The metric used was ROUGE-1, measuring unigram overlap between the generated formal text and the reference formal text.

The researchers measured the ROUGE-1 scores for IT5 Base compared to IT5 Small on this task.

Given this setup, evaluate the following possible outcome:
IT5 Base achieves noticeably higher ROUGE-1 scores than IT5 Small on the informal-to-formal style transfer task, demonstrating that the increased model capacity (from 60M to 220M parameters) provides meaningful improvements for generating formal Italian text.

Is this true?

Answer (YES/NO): NO